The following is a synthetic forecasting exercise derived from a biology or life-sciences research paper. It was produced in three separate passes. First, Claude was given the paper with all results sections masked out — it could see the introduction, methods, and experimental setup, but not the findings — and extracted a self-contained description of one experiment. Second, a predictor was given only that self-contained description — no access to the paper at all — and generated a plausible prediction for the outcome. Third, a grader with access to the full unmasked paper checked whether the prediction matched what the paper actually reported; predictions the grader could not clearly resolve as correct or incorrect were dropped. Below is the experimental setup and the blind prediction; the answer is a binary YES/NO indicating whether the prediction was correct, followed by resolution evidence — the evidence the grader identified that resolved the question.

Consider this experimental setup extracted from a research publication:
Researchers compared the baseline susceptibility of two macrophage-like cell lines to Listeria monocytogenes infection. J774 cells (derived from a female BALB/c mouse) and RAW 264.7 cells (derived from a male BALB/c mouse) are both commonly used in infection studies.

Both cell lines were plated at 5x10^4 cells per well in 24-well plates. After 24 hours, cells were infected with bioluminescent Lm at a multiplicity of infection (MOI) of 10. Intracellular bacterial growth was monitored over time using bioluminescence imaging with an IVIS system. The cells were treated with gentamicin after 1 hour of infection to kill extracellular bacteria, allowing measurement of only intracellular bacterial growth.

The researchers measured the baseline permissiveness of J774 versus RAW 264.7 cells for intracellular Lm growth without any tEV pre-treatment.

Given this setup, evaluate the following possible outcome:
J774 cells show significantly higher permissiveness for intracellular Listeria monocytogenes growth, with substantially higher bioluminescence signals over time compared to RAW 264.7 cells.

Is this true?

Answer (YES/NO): YES